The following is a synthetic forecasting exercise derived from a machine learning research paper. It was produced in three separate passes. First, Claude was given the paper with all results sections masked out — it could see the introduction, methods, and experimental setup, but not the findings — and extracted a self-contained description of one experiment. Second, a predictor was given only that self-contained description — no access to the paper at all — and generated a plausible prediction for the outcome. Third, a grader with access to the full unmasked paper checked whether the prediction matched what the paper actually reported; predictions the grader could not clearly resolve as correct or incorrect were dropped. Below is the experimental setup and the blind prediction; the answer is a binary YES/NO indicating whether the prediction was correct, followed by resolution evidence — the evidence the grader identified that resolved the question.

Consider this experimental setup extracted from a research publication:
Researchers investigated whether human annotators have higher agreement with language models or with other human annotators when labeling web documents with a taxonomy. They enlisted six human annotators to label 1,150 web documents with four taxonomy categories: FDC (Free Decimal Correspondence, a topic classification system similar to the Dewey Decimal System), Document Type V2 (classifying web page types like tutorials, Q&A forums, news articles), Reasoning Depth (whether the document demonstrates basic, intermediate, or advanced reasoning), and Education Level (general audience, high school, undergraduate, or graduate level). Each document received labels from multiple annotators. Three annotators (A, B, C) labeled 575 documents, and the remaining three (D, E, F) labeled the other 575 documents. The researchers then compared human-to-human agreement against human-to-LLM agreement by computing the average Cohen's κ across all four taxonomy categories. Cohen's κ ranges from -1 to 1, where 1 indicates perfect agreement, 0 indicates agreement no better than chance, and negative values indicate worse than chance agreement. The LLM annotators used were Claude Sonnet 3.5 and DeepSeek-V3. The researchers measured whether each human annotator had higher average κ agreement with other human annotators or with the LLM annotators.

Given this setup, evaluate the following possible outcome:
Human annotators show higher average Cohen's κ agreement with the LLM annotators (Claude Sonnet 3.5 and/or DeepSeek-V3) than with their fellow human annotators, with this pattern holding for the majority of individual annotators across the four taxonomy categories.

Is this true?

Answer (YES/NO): YES